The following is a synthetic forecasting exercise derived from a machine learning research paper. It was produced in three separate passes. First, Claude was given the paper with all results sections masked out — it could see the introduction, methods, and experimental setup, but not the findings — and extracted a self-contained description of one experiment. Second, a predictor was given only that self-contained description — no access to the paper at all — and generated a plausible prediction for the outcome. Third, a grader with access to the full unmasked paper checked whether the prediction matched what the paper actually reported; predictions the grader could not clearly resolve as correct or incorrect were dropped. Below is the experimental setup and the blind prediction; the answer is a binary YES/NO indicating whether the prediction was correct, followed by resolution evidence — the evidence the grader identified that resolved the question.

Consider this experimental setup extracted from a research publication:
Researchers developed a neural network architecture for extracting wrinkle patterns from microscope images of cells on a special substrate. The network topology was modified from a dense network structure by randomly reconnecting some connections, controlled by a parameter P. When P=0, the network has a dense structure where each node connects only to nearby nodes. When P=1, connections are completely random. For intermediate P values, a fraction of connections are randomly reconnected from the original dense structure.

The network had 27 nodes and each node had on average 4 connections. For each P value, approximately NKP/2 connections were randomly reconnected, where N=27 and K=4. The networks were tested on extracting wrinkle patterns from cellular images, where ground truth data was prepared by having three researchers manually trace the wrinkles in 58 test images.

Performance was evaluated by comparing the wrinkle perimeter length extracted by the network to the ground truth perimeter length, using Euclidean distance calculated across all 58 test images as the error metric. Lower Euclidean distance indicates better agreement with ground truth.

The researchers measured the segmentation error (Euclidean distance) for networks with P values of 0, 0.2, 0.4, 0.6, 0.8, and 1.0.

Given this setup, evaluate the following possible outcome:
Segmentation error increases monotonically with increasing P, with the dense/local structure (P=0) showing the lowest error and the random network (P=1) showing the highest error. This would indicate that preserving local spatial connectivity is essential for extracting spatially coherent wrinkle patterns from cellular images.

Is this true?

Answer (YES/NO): NO